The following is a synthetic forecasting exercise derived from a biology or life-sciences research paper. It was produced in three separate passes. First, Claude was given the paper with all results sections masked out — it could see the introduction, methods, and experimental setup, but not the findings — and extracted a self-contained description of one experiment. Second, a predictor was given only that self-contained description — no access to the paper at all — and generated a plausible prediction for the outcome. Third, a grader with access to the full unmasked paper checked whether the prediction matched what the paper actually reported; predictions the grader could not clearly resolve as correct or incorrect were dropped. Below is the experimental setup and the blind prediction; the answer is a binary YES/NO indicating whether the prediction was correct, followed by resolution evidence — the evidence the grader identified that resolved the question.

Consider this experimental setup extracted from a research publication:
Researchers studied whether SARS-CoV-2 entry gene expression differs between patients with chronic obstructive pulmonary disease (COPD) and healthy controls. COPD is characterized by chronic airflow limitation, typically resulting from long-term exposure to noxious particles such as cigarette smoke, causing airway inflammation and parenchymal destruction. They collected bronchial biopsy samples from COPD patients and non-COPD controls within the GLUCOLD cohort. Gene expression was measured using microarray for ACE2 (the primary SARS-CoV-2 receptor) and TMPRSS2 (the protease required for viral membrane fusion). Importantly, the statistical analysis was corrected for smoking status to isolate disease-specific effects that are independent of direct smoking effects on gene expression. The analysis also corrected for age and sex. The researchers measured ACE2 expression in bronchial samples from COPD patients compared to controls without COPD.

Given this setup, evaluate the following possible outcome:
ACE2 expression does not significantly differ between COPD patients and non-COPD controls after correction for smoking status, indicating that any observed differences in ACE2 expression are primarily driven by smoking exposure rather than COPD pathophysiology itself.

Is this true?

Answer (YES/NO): YES